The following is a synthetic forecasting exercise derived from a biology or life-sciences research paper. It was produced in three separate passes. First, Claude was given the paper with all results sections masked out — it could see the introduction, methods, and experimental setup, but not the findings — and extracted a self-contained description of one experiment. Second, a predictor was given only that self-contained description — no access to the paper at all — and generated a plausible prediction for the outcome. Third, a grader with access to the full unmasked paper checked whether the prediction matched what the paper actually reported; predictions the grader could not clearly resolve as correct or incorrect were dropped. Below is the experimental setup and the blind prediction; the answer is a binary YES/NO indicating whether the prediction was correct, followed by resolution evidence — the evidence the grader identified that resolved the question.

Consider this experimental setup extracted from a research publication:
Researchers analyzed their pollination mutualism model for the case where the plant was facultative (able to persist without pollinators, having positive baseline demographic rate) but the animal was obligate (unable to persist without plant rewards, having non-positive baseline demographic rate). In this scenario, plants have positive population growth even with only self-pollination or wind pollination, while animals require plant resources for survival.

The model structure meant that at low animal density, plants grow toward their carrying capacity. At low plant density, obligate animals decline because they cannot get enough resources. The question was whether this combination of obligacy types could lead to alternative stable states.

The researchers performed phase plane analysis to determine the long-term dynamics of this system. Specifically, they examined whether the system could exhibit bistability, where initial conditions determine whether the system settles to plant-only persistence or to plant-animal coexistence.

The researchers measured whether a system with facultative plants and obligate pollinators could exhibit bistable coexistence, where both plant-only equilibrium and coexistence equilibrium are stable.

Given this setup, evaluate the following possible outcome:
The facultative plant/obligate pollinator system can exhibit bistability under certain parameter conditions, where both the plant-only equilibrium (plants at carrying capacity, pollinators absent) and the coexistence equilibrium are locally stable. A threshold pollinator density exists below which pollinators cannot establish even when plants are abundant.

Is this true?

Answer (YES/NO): YES